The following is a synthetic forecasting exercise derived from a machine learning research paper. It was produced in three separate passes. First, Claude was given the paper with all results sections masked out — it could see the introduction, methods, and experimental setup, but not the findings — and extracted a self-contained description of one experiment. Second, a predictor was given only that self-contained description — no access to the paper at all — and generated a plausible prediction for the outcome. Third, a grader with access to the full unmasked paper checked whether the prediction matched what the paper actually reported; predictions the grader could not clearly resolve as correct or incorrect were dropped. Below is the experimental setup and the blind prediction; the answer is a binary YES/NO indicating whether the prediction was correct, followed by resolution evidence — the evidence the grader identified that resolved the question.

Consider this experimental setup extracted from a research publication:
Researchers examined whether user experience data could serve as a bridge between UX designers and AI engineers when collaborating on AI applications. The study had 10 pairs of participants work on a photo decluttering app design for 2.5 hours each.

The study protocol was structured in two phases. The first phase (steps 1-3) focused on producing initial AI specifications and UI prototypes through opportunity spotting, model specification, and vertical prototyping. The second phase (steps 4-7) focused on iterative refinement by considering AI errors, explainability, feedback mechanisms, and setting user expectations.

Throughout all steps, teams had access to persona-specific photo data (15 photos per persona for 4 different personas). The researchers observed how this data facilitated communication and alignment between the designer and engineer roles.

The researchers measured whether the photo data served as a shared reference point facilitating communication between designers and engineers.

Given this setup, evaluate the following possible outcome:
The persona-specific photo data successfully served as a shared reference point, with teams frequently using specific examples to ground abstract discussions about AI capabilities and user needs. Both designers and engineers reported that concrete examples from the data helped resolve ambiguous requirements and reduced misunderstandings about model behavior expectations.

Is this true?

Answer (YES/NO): YES